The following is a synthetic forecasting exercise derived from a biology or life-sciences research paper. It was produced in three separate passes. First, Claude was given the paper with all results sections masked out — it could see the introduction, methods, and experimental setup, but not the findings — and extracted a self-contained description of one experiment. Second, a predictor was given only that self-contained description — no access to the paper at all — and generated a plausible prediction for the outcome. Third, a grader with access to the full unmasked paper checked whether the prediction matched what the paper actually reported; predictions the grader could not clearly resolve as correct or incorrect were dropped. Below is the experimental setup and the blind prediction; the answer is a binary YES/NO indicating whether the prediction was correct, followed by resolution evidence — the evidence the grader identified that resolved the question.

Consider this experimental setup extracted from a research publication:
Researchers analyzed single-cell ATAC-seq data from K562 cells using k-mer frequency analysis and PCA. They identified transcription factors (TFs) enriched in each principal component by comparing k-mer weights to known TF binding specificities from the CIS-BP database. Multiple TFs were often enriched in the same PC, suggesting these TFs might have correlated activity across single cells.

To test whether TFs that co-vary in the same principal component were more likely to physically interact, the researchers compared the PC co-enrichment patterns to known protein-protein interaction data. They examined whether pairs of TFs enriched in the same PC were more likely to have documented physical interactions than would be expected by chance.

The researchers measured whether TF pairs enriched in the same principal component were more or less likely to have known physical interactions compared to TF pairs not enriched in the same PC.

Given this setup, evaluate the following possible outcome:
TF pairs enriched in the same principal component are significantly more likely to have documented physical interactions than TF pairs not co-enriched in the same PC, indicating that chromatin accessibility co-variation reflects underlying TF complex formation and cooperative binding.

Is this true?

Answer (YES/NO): YES